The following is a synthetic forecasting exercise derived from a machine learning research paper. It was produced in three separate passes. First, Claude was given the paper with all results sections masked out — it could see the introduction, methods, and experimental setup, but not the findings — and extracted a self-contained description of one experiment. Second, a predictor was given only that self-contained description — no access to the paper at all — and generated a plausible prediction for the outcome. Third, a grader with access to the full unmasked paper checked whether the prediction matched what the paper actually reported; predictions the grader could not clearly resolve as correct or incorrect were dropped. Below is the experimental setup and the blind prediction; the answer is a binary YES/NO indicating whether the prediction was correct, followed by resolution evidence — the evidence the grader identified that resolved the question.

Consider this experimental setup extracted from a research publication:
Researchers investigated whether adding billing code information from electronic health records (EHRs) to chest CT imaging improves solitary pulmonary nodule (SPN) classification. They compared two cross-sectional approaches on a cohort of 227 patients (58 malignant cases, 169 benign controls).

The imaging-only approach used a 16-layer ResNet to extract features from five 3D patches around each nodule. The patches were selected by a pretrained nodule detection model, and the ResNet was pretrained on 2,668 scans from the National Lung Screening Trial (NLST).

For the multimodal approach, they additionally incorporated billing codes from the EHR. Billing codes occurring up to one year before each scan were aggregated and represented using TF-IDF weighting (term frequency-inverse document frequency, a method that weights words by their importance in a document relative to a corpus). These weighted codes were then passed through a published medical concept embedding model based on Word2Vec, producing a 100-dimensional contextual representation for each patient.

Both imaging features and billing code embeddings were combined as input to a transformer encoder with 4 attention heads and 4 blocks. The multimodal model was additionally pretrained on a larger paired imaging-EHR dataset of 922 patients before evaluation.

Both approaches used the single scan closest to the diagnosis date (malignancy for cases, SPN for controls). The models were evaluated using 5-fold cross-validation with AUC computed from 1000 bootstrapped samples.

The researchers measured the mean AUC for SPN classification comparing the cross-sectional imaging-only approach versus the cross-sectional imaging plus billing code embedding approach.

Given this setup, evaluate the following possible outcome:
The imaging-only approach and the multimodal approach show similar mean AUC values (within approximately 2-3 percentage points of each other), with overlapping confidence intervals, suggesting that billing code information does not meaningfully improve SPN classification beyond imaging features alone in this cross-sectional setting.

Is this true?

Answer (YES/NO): YES